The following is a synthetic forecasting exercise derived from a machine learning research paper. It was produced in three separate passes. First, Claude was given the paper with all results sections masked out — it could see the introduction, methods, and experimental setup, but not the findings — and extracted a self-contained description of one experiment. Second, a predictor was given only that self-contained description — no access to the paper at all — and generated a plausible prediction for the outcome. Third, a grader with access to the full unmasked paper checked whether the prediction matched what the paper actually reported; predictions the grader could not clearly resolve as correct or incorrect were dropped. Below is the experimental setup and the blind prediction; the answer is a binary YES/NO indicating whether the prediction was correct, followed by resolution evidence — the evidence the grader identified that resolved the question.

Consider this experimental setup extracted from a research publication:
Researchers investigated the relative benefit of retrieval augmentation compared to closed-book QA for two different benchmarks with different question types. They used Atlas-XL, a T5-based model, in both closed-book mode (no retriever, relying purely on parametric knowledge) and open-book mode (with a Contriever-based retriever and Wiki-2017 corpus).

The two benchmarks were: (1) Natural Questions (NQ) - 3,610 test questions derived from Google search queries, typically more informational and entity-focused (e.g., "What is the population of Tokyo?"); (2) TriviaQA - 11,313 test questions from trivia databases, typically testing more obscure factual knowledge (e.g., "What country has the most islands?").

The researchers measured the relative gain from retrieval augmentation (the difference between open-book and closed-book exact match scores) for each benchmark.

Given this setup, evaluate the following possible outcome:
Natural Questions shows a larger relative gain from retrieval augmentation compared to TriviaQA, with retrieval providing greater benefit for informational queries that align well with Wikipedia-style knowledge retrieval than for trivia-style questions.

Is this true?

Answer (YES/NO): NO